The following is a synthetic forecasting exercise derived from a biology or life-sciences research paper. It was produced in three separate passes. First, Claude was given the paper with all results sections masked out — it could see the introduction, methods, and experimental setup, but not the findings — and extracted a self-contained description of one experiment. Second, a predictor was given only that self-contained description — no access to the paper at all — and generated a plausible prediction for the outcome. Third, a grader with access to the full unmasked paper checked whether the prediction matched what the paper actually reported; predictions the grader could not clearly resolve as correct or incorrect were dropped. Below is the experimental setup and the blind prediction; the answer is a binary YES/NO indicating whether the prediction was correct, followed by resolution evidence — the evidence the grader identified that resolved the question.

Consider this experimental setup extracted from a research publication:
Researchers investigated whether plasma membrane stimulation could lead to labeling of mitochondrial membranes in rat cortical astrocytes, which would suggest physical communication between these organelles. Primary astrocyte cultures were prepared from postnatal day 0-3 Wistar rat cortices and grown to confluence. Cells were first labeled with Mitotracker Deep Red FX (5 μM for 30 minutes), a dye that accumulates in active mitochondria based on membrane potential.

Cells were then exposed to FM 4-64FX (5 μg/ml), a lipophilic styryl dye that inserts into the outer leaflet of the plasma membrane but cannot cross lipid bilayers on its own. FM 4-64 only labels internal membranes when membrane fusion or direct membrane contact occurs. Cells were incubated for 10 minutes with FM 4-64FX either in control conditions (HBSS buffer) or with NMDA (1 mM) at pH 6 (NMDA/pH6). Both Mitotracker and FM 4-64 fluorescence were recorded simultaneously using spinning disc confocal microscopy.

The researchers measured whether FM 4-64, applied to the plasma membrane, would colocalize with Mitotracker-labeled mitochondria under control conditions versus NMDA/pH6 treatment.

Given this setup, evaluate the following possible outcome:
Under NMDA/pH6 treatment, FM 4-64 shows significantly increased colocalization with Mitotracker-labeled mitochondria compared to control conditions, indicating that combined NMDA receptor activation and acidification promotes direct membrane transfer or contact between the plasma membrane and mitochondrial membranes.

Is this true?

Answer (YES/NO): YES